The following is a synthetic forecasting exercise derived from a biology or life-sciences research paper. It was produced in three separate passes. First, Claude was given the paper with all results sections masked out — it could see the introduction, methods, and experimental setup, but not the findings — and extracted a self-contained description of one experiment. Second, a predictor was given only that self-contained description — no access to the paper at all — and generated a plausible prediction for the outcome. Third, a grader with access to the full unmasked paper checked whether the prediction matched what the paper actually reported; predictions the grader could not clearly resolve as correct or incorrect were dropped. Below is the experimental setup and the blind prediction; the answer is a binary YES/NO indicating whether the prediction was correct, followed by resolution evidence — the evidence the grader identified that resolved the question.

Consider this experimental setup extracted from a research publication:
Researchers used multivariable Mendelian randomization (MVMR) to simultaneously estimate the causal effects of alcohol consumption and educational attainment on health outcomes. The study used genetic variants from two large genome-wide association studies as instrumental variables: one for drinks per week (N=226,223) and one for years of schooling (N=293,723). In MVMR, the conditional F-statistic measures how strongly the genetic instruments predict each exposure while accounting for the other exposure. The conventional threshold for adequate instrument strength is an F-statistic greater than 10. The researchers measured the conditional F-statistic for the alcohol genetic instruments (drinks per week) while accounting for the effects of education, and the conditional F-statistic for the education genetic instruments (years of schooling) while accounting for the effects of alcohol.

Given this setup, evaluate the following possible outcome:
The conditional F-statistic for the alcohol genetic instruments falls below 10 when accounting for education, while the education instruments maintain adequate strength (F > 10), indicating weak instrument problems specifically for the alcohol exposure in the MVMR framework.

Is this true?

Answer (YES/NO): YES